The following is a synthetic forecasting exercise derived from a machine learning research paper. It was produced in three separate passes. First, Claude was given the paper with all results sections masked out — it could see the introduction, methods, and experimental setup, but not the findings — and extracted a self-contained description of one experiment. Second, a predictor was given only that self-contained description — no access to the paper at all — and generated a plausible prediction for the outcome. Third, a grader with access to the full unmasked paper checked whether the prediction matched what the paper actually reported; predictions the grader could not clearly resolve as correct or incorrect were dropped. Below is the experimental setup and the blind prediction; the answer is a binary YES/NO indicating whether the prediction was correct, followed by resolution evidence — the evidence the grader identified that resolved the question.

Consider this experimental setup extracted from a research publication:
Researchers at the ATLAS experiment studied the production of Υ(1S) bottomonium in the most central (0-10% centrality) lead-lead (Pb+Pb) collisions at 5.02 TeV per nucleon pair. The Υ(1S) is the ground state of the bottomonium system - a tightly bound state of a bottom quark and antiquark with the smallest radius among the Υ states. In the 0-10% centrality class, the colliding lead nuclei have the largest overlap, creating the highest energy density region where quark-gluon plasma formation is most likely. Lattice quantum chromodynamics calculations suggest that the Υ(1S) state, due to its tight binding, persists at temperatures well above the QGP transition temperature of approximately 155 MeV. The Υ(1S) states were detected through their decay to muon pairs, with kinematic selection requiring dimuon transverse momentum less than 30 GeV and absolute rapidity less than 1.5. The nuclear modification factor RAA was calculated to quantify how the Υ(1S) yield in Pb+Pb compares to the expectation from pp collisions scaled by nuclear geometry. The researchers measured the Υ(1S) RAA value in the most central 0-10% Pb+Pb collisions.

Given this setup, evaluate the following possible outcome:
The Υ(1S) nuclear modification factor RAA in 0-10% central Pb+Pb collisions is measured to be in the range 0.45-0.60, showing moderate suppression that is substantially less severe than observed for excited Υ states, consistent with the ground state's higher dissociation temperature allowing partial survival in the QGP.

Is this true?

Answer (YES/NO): NO